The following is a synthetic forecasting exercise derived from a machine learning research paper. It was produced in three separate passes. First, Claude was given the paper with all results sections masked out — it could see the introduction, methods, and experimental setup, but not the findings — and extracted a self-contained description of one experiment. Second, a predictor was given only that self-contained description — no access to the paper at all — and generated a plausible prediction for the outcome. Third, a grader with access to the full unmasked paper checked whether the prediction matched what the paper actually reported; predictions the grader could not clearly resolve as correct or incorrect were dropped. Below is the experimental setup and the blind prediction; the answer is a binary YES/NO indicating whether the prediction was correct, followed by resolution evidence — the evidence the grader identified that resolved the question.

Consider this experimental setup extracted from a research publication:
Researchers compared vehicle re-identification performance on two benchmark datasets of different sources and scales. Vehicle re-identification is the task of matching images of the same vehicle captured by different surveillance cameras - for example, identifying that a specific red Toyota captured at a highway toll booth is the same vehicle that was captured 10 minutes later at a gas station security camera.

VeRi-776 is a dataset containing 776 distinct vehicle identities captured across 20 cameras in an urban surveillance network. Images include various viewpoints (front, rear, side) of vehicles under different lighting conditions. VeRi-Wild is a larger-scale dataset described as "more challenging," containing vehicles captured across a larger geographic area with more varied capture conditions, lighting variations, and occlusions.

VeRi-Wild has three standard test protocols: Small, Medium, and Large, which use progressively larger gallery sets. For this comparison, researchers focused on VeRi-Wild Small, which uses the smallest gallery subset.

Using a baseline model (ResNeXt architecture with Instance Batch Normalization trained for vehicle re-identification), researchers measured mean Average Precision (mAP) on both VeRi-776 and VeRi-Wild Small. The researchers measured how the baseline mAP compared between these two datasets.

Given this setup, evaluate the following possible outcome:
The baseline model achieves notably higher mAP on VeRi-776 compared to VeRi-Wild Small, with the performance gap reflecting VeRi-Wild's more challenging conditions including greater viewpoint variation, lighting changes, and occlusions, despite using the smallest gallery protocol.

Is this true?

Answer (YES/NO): NO